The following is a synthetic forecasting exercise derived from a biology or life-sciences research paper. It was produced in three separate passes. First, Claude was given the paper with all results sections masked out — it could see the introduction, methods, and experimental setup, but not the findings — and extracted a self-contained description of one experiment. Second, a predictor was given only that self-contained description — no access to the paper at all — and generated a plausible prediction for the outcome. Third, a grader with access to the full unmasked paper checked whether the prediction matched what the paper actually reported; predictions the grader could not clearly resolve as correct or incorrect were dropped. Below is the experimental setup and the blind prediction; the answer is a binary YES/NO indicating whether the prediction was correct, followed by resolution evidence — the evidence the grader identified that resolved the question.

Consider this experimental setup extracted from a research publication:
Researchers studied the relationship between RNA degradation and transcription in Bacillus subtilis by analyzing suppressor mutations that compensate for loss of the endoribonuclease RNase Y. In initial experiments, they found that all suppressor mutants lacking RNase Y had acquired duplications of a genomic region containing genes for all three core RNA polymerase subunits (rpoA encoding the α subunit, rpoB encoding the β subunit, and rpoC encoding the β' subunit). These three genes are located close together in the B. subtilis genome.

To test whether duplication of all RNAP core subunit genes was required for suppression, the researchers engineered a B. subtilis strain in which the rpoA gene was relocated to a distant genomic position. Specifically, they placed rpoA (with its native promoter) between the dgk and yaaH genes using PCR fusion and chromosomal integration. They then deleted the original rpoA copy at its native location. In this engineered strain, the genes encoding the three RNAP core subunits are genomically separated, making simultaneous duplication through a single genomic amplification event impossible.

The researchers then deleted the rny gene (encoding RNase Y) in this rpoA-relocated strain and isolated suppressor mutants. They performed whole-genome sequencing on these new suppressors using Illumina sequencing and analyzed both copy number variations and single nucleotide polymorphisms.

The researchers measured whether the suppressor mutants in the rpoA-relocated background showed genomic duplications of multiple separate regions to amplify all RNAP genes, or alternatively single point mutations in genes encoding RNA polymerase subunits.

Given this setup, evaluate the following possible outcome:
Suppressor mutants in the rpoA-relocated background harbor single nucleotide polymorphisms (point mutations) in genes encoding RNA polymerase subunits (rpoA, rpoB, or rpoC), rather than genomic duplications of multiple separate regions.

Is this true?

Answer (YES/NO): YES